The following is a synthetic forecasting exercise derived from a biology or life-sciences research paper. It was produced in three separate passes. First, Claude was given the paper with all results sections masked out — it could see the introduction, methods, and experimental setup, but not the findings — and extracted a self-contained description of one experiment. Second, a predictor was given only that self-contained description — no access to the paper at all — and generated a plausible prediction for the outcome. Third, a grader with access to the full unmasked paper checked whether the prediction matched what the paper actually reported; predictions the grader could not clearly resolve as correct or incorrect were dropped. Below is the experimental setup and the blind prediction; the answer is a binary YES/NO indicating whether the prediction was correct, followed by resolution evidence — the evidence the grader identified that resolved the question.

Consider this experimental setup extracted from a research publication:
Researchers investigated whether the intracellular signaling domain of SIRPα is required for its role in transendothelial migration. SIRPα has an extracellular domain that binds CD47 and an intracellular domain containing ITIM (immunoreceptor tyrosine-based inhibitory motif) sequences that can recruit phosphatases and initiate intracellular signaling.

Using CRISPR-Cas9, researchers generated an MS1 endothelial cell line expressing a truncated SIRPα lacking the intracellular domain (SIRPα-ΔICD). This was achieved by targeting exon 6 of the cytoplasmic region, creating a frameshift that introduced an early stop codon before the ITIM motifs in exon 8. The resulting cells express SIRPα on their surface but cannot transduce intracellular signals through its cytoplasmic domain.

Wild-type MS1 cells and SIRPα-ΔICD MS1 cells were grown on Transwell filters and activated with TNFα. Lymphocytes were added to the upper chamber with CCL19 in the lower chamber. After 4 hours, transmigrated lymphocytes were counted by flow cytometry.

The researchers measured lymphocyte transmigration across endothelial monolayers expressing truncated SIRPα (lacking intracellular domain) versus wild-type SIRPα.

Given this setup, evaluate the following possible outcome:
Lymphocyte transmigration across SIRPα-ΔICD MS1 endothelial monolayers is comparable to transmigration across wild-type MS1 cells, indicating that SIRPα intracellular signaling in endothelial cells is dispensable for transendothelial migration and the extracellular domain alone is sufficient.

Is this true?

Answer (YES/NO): NO